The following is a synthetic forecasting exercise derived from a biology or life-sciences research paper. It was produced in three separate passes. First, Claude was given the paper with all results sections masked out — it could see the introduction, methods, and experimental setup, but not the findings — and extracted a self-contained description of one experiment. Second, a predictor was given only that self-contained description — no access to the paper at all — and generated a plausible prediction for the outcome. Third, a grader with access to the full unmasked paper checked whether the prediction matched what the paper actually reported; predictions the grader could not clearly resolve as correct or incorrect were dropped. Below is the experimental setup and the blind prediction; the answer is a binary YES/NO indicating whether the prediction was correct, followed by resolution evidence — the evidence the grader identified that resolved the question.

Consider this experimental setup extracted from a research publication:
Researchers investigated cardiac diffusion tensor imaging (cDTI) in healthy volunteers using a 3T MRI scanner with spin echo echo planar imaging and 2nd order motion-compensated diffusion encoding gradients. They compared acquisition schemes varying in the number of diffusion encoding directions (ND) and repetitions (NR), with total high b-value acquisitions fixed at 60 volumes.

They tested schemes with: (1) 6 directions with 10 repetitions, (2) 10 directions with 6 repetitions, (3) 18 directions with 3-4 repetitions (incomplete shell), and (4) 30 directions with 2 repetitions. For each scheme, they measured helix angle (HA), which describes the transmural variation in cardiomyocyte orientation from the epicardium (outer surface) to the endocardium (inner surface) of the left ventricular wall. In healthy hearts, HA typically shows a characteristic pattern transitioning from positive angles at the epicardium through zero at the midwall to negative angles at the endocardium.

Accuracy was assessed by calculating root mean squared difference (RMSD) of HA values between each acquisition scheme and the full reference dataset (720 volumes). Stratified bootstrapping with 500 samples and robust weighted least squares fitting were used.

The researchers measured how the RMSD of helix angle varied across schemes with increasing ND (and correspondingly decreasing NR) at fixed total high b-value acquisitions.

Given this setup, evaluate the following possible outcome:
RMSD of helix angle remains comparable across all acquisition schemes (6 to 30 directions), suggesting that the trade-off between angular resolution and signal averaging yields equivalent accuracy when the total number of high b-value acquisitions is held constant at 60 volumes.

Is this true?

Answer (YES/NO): NO